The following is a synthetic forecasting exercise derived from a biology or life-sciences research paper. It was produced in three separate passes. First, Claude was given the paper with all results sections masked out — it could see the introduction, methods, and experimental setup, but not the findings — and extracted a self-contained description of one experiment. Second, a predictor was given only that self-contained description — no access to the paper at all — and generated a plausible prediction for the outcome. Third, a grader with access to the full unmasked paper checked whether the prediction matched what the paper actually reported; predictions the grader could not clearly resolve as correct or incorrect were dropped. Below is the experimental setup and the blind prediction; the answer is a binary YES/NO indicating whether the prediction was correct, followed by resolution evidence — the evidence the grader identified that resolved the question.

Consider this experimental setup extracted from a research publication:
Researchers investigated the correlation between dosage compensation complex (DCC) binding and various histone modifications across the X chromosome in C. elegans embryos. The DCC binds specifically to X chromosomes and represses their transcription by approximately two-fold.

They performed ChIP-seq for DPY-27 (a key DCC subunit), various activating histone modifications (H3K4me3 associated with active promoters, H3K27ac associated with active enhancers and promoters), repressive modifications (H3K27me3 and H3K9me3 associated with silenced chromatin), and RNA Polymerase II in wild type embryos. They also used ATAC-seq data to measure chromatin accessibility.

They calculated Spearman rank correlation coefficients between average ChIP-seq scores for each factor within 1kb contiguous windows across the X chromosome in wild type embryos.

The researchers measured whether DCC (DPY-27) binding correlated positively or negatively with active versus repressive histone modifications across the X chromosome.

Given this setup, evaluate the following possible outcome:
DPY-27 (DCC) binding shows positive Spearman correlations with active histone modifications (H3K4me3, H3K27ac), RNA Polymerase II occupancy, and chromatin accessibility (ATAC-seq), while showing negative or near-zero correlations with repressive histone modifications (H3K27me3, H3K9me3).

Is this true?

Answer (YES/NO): YES